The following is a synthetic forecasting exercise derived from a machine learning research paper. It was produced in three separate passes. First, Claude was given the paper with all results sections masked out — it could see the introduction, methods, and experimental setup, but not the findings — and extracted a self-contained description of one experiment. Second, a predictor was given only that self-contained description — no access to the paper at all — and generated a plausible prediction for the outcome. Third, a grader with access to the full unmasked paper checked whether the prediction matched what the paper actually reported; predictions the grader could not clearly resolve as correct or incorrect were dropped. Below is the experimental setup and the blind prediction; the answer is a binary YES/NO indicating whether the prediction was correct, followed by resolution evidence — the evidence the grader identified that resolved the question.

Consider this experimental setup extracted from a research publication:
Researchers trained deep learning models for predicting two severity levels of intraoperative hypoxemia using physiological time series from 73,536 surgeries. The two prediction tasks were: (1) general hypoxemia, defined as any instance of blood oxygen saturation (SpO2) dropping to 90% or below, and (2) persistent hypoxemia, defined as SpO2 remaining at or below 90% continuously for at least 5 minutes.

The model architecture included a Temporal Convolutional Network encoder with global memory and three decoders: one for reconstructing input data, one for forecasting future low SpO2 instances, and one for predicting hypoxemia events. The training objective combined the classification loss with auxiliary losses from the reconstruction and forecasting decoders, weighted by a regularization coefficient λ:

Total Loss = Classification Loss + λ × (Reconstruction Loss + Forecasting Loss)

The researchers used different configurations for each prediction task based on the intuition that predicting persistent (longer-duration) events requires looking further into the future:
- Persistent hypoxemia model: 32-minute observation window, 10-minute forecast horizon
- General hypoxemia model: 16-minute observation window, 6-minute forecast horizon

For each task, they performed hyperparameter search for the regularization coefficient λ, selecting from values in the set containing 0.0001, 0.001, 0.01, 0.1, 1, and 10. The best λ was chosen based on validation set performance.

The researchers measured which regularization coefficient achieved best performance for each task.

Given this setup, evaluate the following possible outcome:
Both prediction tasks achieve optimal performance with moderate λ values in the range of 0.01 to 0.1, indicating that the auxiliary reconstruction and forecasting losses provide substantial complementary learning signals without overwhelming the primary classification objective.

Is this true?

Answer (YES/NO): YES